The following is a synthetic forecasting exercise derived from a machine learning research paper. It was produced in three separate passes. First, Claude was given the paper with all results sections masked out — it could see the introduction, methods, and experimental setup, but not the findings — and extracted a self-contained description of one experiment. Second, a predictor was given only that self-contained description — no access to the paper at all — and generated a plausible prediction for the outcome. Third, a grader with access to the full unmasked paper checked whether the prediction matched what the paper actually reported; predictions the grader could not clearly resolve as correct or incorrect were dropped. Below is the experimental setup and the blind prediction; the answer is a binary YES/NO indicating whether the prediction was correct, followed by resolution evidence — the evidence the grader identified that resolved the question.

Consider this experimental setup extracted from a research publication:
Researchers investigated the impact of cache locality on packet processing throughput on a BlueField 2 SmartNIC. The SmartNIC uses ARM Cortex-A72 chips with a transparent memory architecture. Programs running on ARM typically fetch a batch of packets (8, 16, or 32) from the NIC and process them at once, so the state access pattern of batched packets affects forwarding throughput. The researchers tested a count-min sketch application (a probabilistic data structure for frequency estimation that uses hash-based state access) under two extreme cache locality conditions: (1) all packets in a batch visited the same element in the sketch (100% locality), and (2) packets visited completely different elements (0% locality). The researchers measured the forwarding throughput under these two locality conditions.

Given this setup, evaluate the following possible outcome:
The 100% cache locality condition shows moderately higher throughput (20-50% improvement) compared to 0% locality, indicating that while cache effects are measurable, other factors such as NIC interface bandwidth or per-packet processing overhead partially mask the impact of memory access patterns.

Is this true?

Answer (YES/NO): NO